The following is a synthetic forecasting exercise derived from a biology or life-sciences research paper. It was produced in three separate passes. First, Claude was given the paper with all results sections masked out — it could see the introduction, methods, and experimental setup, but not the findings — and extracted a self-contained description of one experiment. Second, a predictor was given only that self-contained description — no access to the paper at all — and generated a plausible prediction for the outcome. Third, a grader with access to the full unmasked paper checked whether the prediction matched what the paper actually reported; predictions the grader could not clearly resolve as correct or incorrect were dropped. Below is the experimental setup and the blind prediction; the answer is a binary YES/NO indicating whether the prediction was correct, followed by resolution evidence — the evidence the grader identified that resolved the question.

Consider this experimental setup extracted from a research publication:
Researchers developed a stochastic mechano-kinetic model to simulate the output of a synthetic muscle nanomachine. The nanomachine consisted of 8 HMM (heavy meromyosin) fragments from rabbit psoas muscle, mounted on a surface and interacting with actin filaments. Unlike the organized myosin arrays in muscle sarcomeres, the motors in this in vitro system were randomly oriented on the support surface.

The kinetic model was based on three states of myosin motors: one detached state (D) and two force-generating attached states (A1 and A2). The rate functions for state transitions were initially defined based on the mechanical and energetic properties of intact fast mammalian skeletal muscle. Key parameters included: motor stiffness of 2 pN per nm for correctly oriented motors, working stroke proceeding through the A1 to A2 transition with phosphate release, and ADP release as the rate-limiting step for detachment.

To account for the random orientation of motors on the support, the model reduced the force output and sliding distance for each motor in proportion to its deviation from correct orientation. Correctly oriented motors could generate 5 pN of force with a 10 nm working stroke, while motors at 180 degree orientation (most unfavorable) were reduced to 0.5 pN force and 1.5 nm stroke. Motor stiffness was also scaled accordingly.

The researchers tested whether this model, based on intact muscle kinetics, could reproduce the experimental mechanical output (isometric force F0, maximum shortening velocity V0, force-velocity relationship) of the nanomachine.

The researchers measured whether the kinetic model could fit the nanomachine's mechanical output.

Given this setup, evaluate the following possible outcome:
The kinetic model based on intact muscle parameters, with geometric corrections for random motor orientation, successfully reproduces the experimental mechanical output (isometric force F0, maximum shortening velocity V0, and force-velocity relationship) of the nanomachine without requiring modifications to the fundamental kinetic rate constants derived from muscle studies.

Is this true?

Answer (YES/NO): YES